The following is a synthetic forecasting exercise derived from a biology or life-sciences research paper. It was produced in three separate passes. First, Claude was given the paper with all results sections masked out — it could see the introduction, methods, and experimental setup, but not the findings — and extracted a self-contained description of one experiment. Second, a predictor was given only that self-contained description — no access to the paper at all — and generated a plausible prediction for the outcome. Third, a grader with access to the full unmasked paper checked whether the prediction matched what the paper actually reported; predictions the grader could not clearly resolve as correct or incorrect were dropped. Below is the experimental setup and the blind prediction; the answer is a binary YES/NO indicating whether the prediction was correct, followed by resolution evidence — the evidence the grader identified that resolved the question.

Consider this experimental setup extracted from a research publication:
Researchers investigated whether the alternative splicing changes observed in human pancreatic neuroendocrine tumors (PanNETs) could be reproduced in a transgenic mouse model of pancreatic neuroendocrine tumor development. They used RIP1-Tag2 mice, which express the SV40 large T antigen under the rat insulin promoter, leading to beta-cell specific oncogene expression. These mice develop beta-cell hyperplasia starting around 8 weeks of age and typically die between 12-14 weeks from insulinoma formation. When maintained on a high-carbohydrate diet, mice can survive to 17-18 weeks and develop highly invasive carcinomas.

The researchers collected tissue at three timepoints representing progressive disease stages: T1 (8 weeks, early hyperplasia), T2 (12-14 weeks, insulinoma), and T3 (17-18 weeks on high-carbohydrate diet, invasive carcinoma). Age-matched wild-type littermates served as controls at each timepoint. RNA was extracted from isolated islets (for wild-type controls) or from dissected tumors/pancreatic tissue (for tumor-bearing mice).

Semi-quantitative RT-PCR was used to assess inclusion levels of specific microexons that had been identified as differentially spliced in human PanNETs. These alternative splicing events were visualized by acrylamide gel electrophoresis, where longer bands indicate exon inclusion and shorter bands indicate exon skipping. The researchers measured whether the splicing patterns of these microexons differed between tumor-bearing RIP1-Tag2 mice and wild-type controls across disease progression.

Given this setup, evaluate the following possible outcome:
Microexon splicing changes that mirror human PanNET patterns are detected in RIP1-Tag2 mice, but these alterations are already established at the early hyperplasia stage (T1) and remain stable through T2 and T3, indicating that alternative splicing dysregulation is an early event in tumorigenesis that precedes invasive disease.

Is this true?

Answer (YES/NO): NO